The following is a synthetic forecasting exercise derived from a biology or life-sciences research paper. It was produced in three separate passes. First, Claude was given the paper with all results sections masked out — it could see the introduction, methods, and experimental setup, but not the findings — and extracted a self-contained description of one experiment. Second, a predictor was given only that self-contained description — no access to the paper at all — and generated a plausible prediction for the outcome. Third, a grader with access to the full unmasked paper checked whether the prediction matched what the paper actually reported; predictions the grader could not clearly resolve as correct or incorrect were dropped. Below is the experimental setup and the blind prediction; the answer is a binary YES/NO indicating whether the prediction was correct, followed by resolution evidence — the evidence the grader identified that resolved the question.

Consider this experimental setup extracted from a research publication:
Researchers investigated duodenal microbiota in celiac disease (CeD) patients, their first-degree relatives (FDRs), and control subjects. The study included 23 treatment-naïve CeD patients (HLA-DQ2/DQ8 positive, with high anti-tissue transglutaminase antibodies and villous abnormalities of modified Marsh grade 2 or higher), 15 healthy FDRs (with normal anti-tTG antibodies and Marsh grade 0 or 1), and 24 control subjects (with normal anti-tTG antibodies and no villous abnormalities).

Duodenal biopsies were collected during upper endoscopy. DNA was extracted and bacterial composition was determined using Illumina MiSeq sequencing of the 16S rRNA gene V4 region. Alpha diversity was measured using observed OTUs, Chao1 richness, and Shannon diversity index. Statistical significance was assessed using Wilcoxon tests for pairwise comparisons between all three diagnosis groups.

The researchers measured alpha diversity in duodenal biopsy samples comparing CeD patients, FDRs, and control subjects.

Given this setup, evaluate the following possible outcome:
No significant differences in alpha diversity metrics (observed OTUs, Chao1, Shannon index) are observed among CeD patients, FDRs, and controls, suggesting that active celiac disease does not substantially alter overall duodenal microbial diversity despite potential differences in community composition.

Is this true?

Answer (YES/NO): YES